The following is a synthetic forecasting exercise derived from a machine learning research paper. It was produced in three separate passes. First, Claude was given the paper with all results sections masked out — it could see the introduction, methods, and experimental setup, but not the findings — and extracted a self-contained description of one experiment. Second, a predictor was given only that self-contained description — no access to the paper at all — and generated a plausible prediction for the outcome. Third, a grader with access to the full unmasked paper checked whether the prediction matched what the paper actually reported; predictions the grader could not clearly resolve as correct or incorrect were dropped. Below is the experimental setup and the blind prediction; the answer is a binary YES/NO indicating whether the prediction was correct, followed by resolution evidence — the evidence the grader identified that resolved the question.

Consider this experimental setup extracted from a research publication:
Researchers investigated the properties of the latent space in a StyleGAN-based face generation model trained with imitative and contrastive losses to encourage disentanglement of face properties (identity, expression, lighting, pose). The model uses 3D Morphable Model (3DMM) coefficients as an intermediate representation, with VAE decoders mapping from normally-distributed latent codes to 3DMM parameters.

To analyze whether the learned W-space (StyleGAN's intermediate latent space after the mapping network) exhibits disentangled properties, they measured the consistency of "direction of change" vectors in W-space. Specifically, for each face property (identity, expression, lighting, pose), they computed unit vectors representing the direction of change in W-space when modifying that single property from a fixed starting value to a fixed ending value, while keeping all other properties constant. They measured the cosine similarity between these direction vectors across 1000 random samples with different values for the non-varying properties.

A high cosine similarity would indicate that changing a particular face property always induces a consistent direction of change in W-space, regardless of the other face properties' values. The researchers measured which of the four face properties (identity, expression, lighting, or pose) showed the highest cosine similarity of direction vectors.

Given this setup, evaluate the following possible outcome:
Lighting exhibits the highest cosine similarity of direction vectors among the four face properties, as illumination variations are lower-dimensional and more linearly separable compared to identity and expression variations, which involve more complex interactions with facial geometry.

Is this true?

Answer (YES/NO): NO